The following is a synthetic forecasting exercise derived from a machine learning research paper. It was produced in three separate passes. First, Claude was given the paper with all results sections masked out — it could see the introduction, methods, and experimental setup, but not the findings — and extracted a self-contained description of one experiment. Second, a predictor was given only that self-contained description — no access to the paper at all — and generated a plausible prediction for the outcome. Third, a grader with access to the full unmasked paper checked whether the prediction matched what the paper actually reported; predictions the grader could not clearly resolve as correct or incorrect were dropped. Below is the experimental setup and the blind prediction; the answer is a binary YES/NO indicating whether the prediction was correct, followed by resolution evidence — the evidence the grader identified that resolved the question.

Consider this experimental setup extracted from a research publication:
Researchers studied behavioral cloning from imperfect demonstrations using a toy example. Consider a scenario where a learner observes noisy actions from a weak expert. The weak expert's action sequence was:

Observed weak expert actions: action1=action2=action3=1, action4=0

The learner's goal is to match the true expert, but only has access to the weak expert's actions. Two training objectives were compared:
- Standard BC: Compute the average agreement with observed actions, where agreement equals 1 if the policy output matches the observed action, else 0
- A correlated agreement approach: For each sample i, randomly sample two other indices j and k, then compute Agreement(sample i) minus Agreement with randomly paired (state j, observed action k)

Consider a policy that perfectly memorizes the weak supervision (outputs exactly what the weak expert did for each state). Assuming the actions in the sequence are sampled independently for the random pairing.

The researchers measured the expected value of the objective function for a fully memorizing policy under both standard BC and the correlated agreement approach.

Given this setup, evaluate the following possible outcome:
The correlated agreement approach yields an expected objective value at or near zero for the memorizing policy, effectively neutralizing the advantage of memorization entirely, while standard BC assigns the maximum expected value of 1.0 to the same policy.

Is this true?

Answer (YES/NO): NO